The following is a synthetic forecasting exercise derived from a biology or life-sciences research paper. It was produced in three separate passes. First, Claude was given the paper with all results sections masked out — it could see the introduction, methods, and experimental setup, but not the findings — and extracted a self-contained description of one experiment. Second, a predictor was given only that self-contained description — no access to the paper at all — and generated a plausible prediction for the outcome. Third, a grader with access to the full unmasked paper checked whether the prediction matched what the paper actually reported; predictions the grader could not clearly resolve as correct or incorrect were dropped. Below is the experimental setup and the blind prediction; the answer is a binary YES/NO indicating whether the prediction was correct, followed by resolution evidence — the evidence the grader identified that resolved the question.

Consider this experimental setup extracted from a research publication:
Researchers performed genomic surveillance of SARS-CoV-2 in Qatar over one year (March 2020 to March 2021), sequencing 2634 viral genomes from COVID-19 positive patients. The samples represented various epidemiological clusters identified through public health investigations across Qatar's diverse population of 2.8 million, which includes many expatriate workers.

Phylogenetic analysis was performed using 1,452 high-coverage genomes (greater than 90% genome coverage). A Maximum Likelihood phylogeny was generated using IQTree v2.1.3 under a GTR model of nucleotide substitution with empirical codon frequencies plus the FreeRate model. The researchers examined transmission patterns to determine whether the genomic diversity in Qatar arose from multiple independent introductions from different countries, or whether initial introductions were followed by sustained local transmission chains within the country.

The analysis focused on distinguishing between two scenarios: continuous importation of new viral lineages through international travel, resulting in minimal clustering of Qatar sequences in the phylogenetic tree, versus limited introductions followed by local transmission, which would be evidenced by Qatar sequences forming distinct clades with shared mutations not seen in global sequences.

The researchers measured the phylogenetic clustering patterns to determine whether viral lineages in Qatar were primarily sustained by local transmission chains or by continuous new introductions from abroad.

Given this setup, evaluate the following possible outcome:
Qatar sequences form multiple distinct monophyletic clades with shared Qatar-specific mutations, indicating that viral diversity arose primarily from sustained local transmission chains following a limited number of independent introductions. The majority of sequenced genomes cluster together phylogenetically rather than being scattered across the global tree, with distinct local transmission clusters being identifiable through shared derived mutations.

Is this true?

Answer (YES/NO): YES